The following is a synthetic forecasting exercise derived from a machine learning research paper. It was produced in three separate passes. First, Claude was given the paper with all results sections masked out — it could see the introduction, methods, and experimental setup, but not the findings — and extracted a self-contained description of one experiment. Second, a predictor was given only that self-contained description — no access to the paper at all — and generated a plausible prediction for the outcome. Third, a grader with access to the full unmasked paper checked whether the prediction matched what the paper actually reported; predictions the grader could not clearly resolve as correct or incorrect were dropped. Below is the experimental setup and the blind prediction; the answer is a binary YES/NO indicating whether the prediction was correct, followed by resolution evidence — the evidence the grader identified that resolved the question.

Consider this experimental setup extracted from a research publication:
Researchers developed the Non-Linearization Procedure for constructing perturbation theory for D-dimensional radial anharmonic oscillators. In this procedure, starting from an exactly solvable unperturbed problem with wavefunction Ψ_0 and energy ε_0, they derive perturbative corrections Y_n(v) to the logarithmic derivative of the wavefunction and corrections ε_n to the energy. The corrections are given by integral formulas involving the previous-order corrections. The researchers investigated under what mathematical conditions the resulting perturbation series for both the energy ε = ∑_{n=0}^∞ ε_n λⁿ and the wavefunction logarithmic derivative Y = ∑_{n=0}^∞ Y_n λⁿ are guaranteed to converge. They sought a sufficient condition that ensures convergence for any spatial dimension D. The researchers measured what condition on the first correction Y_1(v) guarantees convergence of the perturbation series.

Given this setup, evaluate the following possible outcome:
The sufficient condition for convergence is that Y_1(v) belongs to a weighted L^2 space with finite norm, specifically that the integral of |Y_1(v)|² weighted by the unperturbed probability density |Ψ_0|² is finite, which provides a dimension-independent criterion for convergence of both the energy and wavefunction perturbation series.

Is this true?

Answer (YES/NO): NO